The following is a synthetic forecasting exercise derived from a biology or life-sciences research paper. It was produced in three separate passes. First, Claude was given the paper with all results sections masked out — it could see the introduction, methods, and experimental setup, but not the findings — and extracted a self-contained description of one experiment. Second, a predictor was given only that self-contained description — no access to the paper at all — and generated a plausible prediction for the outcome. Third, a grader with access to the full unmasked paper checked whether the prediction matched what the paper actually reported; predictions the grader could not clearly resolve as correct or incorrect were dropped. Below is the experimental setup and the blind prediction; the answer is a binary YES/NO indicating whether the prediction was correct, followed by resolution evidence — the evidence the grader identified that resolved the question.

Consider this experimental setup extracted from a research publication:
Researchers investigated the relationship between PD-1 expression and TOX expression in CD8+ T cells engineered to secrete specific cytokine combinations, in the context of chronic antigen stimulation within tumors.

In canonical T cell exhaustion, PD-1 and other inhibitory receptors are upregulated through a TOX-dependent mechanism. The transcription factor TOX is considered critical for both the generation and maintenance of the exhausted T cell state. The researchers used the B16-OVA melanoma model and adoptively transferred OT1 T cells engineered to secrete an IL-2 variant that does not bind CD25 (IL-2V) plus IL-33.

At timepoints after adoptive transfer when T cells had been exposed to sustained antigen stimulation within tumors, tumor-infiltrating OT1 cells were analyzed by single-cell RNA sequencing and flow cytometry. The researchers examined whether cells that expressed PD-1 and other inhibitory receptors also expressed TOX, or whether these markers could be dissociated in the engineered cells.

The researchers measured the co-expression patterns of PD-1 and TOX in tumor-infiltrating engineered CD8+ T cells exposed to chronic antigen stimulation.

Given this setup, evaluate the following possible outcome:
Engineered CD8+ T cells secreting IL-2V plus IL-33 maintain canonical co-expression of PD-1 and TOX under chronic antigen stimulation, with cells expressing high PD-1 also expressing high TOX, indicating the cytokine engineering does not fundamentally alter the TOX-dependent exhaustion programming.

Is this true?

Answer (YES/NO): NO